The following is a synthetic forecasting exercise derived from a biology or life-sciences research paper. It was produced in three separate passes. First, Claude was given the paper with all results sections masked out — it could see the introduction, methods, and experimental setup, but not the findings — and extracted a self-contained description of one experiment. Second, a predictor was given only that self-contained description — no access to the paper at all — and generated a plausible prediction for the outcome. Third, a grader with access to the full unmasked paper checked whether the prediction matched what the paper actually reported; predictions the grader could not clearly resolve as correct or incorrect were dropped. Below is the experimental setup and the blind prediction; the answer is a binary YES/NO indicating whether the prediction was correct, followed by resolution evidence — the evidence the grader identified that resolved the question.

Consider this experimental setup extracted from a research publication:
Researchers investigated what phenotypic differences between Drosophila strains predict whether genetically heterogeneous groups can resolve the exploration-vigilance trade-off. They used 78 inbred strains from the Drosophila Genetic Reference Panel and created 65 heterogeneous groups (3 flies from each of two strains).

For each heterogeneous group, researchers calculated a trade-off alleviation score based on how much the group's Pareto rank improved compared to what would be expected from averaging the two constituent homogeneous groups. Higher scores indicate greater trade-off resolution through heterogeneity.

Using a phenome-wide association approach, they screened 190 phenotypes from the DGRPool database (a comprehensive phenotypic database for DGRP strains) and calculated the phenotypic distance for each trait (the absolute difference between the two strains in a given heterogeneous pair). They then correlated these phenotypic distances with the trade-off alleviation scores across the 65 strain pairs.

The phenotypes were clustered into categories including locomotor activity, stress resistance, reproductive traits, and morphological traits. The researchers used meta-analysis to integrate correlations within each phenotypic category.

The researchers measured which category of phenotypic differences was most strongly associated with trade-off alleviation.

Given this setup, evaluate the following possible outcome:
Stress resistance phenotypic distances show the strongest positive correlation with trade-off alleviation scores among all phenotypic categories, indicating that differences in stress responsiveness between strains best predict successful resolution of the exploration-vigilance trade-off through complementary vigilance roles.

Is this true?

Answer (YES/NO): NO